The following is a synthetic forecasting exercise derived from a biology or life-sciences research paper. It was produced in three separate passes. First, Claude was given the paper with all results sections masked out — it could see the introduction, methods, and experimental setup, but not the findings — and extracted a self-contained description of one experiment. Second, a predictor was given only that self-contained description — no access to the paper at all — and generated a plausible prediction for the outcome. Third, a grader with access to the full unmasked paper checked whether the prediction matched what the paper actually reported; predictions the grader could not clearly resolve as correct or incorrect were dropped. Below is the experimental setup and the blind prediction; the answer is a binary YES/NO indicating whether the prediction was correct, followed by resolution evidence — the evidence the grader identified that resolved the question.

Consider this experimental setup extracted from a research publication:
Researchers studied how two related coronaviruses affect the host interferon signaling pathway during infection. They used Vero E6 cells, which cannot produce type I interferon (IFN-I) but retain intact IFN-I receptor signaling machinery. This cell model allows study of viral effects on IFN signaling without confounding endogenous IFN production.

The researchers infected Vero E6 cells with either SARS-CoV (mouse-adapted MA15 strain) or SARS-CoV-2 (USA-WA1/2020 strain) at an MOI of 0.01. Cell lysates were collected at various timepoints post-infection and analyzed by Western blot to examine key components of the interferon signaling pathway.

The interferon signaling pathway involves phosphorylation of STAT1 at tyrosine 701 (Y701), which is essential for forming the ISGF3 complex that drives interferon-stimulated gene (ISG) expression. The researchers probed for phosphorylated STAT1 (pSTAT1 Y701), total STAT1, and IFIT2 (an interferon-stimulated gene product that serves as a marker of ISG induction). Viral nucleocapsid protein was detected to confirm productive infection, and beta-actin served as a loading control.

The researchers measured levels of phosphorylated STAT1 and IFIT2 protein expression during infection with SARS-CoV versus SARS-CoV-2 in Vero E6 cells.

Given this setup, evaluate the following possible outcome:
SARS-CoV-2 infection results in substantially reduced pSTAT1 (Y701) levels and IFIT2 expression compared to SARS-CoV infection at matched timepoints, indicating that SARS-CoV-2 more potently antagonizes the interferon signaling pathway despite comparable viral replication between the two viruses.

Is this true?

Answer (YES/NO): NO